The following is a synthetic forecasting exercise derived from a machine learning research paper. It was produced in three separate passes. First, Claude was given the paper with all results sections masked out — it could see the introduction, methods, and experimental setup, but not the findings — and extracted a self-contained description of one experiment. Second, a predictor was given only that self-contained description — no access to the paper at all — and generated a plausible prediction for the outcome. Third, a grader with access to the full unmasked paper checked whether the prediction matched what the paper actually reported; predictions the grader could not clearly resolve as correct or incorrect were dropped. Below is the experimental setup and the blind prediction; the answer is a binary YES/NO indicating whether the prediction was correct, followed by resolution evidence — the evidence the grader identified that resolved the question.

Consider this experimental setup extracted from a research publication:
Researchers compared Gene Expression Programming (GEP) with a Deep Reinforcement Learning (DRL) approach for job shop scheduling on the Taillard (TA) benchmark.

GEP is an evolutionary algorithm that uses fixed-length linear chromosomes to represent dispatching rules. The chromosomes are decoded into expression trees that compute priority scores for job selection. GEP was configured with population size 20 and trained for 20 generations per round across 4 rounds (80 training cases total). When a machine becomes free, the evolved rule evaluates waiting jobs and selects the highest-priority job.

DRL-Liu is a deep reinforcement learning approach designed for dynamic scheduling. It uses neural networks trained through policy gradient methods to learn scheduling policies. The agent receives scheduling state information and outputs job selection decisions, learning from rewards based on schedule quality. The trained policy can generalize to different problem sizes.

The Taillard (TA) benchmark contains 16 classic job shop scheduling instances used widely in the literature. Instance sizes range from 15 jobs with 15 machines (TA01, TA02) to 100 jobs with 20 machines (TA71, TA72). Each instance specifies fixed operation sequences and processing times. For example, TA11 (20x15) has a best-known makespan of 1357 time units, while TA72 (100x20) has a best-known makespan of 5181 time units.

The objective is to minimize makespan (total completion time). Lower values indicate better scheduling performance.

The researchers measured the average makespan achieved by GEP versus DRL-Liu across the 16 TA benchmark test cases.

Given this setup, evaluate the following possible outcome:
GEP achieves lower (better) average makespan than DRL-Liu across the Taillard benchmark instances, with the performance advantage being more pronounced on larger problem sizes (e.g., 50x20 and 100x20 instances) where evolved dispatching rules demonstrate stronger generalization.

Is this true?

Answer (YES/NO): NO